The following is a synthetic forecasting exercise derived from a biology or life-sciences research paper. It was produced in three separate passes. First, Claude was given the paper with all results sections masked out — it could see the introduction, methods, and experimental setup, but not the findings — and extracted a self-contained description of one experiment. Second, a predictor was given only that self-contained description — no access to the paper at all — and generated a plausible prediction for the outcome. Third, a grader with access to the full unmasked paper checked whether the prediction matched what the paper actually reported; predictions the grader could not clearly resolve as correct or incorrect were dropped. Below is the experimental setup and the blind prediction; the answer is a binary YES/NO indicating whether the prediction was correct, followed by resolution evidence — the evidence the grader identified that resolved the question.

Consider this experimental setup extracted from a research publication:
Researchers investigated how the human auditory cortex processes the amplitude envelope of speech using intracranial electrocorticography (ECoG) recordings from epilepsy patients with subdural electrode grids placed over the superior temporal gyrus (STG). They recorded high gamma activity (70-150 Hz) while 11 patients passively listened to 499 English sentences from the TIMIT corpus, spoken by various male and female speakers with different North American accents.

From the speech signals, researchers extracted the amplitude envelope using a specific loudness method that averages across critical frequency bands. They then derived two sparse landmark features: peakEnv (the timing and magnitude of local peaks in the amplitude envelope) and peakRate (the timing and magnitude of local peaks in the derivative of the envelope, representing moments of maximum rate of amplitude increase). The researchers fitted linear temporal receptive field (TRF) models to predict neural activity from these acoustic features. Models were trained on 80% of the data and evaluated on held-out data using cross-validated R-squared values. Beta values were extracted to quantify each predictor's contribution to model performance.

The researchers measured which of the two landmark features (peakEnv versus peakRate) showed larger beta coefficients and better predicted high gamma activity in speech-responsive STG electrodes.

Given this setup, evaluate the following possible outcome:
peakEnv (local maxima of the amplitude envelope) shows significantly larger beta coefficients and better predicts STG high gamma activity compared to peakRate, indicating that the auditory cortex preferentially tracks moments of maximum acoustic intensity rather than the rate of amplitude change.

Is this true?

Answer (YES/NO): NO